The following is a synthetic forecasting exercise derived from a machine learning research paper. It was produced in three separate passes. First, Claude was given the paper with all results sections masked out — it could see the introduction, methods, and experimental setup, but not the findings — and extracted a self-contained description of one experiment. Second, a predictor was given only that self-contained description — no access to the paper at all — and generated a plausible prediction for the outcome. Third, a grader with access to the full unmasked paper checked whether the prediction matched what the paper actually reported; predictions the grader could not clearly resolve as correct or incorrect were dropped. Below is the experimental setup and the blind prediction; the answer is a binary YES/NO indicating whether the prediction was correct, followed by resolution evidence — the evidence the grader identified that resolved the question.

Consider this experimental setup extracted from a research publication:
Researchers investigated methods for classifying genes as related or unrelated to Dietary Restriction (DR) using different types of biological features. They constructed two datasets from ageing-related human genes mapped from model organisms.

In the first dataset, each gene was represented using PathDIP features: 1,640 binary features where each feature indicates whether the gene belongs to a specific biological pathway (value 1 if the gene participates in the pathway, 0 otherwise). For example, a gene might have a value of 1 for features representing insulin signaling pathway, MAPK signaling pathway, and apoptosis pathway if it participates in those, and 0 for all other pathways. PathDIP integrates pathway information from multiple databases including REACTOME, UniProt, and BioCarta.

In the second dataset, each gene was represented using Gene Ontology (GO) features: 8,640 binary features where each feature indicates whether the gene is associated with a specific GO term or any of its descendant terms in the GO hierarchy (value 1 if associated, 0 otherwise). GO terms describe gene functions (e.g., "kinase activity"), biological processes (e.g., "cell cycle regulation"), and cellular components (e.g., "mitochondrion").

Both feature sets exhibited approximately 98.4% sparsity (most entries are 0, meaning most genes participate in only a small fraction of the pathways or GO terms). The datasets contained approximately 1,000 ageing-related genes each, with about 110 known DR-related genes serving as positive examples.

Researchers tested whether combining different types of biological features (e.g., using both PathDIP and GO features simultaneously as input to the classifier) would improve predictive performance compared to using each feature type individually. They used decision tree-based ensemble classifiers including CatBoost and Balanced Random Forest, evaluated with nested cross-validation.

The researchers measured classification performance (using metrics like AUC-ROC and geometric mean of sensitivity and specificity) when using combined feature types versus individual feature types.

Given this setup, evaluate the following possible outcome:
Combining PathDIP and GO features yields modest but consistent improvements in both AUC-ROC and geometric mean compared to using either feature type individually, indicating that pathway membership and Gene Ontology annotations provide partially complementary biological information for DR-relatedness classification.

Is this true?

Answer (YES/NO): NO